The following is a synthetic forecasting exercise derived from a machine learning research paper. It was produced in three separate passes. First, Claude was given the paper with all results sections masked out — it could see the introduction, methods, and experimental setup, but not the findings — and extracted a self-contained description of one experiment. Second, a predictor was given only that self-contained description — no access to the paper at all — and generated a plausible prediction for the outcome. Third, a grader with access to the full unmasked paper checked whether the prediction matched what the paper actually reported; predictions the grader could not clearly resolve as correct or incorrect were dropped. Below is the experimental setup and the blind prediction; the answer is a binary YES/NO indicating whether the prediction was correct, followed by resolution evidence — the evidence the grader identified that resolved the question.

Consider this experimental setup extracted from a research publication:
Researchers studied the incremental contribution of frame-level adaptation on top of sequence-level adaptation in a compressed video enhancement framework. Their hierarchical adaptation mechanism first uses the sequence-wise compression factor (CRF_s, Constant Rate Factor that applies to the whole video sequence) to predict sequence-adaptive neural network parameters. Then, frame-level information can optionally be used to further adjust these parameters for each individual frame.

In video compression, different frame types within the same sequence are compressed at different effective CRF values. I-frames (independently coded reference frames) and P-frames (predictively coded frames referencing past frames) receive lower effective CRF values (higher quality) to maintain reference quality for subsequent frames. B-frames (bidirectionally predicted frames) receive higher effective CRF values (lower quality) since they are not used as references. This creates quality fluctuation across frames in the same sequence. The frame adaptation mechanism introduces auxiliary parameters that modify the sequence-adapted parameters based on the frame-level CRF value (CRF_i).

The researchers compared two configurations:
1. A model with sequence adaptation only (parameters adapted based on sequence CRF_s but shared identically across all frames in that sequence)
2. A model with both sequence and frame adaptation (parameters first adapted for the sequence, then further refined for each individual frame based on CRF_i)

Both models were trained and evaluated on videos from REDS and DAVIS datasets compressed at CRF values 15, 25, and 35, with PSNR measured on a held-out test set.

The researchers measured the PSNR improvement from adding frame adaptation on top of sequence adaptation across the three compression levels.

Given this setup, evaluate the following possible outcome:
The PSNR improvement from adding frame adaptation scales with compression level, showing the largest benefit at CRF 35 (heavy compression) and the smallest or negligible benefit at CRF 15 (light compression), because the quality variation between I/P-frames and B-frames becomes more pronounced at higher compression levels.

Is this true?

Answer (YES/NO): NO